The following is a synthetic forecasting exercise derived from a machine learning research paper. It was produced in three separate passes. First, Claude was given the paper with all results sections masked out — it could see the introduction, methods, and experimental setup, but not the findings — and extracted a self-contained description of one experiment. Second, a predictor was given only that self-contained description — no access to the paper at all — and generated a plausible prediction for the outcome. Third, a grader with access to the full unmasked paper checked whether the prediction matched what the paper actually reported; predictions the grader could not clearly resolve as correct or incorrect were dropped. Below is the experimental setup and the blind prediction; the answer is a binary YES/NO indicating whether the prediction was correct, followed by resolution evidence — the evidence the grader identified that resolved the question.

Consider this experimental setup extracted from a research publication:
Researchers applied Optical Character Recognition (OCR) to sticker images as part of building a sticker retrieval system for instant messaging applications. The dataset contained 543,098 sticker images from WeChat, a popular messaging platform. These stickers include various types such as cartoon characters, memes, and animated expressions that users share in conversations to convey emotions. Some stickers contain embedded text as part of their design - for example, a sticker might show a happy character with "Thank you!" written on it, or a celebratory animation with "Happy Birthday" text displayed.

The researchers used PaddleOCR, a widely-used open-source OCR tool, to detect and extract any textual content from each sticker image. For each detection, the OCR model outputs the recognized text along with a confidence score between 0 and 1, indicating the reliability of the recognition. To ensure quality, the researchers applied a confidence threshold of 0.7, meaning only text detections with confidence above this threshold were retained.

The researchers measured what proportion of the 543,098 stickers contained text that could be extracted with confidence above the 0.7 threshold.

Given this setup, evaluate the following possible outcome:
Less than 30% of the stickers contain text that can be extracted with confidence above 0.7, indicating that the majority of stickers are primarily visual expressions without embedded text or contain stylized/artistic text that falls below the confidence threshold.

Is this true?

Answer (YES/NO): NO